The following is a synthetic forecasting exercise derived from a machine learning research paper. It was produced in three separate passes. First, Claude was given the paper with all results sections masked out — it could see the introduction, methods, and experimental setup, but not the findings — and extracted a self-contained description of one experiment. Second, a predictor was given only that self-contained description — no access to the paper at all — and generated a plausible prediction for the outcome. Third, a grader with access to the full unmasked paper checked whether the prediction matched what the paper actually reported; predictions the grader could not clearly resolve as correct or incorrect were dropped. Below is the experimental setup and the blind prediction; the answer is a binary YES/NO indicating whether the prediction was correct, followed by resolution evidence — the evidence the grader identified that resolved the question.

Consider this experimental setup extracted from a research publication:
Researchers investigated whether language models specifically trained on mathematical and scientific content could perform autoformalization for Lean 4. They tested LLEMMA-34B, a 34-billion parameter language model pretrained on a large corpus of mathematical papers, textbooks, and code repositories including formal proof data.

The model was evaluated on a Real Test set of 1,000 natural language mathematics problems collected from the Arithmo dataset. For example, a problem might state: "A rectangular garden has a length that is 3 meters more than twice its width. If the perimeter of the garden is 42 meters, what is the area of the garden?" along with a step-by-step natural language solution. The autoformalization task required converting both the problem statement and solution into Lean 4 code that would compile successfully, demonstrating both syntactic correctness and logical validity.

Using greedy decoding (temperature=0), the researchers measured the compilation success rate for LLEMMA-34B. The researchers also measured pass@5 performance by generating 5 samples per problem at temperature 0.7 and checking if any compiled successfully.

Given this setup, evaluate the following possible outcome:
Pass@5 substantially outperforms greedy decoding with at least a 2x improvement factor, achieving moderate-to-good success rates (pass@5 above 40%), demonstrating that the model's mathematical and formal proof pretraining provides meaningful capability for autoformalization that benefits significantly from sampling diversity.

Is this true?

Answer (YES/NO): NO